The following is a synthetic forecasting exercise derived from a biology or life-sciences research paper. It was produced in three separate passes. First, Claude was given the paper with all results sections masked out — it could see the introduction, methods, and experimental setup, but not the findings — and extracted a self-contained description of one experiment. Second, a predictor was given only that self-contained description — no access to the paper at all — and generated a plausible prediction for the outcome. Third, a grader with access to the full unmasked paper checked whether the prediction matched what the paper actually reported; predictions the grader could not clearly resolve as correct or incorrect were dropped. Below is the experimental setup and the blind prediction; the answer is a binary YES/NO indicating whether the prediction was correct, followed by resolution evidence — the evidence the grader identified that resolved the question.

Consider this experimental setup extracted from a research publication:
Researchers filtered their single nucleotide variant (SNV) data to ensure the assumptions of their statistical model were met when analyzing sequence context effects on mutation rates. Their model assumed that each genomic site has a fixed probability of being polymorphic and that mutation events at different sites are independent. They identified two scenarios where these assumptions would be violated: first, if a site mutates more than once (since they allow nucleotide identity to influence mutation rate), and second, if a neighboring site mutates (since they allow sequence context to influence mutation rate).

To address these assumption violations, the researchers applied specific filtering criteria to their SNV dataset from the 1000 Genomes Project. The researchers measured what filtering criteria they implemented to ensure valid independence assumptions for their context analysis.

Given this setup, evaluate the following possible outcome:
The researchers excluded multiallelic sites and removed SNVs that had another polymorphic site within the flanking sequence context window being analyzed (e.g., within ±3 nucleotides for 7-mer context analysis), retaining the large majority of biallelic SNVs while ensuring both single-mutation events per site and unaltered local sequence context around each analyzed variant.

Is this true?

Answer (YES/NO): NO